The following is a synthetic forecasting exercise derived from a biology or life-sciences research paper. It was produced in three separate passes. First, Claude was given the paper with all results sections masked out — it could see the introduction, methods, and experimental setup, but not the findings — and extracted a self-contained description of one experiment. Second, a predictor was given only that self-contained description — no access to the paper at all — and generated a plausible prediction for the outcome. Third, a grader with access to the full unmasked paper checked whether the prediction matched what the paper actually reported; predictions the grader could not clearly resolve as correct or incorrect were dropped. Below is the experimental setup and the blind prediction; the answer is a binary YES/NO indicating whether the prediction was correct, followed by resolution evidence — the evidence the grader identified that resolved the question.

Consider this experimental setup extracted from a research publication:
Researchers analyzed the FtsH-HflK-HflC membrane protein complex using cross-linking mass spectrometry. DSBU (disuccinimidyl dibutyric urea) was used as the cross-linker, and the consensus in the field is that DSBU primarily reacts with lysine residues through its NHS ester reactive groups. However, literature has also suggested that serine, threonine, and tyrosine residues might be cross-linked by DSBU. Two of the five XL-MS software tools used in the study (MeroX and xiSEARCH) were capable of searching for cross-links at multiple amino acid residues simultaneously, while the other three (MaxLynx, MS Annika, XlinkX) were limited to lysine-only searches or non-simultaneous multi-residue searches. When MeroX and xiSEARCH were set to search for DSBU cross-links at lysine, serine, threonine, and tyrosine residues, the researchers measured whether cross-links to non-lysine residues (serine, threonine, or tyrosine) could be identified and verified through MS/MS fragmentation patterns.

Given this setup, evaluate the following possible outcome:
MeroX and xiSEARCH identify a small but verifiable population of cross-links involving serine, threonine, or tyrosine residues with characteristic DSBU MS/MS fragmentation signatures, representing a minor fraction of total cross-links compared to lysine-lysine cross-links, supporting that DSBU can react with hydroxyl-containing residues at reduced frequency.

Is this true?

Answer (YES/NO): YES